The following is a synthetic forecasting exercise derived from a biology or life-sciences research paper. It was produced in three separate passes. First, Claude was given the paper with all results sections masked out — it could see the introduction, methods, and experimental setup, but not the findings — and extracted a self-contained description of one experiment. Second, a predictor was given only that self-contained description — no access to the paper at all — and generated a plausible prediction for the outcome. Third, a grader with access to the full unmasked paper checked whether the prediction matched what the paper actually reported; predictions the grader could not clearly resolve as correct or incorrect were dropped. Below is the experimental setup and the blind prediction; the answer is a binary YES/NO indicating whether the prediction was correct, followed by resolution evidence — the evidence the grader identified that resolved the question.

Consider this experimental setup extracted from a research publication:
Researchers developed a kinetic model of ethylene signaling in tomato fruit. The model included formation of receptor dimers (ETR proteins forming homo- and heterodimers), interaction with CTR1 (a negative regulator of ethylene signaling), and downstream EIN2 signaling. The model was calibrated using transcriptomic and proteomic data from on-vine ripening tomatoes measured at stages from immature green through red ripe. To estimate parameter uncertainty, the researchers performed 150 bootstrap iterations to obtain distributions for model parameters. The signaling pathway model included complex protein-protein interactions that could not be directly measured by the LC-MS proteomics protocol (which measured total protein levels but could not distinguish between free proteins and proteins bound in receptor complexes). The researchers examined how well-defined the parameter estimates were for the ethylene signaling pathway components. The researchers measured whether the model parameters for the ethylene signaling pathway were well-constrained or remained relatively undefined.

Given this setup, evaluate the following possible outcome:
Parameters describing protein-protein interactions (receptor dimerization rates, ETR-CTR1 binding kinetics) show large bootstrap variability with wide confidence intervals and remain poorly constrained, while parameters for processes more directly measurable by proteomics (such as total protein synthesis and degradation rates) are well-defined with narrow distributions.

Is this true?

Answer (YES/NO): NO